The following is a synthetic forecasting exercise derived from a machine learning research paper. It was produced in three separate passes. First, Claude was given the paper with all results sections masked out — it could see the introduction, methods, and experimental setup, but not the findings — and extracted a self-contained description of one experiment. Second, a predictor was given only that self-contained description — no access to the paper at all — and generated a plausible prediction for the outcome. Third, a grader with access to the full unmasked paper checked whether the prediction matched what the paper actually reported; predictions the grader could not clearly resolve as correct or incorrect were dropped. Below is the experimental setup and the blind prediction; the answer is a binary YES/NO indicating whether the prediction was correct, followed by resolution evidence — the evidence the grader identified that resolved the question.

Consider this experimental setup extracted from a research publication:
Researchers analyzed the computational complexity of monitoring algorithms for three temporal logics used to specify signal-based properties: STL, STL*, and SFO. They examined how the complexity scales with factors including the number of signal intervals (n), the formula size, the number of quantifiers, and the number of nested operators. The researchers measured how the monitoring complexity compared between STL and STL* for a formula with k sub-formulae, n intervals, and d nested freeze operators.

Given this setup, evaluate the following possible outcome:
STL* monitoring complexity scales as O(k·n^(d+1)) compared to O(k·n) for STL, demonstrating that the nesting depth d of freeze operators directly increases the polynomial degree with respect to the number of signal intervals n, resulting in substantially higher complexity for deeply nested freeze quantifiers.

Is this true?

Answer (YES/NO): NO